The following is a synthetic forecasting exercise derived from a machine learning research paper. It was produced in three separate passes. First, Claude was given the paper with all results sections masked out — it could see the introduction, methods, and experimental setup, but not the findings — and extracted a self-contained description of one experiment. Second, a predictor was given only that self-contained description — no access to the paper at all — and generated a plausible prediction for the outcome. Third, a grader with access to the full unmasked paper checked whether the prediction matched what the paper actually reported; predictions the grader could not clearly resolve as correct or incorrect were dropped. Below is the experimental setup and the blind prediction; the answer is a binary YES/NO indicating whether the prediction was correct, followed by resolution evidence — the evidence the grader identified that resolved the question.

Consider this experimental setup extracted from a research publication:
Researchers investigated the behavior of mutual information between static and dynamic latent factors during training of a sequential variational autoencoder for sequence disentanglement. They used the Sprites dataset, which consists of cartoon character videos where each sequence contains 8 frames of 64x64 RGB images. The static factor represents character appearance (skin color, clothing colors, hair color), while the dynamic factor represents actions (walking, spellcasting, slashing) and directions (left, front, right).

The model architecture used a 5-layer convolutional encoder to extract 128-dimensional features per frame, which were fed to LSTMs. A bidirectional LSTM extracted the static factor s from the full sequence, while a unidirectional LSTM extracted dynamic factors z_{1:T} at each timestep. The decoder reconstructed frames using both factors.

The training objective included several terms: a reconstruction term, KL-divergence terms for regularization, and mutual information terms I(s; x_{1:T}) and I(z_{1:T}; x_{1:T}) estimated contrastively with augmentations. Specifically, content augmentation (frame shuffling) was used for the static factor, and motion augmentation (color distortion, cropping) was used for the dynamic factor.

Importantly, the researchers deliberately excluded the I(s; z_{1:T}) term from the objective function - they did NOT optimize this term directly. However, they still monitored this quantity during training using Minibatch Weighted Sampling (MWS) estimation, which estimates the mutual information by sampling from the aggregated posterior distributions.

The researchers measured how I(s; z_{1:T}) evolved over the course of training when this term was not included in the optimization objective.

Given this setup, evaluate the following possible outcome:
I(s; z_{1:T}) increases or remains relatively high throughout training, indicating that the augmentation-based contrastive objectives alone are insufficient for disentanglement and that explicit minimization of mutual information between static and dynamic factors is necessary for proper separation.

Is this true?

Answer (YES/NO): NO